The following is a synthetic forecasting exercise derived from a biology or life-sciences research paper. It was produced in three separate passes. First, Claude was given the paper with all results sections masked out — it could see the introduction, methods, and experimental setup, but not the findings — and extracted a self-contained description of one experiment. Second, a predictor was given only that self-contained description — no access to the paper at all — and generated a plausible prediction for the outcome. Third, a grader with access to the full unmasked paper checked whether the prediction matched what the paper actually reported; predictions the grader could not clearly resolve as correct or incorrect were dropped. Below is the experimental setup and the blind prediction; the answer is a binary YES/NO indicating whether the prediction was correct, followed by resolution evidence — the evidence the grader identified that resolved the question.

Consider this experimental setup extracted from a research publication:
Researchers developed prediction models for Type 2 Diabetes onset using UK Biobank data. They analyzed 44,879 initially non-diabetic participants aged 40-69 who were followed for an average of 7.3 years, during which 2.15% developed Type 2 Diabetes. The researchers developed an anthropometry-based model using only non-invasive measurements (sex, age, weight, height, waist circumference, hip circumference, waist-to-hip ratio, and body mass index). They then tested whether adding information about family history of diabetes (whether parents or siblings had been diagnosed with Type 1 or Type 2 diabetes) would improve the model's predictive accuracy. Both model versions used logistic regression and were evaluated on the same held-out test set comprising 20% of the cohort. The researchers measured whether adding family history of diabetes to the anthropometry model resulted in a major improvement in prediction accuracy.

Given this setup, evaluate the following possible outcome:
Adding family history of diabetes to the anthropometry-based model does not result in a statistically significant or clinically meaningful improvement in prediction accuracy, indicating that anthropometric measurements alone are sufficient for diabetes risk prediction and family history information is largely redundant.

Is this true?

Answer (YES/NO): YES